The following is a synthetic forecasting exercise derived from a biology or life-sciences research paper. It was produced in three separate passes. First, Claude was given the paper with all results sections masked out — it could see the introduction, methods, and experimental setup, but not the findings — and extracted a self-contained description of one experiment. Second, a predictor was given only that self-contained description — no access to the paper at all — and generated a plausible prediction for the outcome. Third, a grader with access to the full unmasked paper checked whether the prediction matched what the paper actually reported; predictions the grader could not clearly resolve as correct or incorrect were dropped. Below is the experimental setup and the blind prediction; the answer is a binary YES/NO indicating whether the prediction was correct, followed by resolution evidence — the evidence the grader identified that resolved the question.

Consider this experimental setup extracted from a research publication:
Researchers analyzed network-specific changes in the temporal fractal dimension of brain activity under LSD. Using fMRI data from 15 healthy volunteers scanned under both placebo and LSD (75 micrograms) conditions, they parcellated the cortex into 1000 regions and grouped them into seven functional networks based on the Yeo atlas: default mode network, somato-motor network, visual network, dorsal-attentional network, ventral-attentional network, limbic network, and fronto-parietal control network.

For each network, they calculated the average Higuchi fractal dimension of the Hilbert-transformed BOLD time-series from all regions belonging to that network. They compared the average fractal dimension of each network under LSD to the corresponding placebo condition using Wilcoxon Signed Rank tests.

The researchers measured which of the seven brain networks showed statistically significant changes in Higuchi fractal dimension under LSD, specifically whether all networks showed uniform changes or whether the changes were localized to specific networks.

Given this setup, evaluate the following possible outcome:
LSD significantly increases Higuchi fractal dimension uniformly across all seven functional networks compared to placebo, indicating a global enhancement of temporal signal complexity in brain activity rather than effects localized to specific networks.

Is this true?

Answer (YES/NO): NO